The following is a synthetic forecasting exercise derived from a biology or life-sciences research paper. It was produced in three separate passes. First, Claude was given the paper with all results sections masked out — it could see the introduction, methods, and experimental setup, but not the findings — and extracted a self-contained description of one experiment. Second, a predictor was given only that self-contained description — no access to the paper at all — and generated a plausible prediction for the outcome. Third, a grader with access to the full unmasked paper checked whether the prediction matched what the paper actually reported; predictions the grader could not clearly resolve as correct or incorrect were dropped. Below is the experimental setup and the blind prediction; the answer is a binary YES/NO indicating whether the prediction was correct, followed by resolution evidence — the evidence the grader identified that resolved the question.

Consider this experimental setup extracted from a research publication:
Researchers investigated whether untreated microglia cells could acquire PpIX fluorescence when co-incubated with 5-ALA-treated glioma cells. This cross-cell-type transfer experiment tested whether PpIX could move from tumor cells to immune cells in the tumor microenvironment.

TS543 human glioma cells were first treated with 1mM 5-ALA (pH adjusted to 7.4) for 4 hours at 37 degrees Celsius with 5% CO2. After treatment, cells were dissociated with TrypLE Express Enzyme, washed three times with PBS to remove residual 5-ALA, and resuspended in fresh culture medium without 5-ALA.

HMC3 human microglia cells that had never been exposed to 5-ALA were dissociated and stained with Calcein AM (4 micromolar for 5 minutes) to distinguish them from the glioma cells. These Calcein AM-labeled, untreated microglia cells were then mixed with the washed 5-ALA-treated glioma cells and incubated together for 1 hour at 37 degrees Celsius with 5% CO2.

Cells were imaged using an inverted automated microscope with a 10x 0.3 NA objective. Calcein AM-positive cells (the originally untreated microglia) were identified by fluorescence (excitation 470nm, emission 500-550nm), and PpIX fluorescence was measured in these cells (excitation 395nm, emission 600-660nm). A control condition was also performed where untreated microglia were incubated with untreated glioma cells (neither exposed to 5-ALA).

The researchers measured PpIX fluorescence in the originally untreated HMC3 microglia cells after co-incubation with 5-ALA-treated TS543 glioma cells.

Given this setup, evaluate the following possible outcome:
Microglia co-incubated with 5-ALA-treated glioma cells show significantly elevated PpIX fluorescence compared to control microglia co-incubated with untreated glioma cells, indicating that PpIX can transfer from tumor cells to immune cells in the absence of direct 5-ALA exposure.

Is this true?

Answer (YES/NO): YES